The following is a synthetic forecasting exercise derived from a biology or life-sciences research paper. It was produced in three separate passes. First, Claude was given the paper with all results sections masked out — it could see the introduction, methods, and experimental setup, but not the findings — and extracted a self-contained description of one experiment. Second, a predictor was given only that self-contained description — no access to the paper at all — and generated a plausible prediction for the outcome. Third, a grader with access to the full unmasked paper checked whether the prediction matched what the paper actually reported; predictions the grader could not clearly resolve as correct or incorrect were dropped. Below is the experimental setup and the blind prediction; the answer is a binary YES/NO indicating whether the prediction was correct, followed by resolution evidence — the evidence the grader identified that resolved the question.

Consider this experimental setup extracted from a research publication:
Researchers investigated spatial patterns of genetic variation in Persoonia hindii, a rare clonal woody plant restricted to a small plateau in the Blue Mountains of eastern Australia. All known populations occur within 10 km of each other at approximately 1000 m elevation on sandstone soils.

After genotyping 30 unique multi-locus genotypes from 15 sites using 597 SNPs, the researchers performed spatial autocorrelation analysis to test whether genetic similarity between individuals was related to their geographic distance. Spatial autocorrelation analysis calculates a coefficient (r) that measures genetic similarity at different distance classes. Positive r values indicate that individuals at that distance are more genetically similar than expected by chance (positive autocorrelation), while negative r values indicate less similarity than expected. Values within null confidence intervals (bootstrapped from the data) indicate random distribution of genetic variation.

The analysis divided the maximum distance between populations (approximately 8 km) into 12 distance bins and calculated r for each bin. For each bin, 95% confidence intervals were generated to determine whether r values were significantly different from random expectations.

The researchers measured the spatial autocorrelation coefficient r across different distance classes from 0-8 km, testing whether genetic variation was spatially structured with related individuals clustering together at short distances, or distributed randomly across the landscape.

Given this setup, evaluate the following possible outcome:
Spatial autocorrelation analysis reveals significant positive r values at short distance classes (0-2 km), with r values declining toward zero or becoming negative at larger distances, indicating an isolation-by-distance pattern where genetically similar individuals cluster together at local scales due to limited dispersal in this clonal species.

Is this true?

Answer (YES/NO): NO